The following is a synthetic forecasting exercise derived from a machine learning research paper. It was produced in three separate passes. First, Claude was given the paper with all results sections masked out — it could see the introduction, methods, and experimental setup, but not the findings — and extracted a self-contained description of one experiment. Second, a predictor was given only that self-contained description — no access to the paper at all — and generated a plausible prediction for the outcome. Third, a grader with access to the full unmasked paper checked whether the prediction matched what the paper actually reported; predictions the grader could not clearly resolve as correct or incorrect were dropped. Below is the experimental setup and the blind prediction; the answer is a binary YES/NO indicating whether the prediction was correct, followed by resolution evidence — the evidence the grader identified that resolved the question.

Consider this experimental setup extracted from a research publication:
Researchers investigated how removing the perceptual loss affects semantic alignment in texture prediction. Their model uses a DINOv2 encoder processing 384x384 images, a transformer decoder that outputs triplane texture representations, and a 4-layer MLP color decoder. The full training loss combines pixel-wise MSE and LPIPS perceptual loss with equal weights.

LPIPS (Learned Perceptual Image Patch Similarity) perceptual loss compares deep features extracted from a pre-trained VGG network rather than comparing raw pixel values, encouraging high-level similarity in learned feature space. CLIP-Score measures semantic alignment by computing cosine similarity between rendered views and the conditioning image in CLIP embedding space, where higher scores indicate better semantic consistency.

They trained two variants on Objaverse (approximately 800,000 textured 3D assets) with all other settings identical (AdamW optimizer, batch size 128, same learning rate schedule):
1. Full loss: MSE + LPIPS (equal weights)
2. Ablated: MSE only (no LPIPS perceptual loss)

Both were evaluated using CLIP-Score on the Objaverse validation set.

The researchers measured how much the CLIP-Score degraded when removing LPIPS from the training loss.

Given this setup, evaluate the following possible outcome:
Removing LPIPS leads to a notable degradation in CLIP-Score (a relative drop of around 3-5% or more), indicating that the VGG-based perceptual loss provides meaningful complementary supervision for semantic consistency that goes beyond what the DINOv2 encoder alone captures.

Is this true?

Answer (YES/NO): NO